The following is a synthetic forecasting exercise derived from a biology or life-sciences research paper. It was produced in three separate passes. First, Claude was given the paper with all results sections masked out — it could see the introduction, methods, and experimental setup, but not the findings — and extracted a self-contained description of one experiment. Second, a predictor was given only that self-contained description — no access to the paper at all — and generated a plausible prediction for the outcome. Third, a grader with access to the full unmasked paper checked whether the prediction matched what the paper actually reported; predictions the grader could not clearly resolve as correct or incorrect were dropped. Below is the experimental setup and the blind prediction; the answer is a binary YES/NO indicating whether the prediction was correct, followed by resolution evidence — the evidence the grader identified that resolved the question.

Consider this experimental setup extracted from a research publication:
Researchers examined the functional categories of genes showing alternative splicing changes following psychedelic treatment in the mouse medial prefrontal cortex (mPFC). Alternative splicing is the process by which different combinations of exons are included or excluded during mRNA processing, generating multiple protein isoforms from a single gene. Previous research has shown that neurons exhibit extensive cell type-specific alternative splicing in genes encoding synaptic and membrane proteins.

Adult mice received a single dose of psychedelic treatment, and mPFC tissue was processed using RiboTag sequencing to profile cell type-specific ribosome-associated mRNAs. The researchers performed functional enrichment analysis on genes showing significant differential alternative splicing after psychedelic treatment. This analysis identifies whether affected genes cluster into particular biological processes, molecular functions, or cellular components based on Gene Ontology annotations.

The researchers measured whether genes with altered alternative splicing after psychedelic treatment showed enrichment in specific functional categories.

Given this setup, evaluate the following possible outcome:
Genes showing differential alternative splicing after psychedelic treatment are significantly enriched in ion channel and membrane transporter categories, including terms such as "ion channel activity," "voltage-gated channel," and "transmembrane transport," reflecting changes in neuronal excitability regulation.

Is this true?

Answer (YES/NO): NO